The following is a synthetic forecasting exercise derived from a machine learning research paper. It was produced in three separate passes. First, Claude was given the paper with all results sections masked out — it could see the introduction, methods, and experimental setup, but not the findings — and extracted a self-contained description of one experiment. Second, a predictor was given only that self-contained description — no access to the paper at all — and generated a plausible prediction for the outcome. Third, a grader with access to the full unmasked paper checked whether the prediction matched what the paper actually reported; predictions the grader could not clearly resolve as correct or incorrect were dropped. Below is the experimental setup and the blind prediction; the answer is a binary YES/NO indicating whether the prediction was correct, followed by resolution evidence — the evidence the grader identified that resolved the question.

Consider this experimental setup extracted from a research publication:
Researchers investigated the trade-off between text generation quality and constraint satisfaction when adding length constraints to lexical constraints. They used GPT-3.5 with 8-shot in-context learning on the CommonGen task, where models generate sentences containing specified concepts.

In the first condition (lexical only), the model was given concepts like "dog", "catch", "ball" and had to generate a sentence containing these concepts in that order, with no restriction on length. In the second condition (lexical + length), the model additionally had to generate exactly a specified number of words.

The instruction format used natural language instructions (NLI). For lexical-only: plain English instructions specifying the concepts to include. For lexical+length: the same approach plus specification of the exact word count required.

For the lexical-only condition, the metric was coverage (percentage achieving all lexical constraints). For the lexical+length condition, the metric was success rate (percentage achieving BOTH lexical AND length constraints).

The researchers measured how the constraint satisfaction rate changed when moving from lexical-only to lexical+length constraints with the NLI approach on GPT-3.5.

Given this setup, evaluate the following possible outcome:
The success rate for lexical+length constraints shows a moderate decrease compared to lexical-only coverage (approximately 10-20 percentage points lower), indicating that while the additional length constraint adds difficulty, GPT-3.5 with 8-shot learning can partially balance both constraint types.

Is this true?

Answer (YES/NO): NO